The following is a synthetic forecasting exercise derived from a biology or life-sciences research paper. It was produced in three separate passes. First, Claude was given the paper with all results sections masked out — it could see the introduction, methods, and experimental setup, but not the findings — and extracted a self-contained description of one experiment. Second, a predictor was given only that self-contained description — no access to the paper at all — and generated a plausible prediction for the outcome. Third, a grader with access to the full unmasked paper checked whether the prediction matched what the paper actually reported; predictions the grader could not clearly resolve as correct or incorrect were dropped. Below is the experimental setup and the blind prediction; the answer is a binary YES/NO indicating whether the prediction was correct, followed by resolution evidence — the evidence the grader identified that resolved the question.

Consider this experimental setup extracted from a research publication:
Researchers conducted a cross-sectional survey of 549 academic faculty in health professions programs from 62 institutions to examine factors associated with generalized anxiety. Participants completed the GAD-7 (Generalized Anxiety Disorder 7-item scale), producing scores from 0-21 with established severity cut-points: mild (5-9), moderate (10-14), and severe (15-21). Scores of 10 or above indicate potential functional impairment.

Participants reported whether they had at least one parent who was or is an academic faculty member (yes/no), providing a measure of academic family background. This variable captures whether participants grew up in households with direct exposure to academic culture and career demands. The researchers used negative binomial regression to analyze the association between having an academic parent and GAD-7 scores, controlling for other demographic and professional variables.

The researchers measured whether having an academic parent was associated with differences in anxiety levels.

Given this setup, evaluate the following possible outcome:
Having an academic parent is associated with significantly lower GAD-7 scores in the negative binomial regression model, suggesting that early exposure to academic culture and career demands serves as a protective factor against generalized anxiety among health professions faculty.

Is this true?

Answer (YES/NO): YES